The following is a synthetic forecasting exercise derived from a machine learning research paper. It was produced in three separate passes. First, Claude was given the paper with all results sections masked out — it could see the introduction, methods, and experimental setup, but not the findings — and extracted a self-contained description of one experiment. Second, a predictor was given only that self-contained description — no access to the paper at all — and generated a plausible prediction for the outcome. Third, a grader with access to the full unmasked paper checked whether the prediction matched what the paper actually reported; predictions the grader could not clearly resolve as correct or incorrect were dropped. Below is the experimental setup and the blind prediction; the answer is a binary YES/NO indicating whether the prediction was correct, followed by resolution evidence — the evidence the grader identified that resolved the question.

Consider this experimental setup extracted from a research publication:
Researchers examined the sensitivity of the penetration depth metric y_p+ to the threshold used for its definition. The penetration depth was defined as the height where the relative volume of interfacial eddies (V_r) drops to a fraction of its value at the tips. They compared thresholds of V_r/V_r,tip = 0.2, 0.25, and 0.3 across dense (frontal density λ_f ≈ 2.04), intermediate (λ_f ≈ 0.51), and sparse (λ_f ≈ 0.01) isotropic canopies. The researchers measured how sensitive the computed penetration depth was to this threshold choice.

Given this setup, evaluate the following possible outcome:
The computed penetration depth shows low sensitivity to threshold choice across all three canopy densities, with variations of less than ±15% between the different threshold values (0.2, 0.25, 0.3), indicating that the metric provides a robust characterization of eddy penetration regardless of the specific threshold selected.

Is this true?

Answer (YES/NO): YES